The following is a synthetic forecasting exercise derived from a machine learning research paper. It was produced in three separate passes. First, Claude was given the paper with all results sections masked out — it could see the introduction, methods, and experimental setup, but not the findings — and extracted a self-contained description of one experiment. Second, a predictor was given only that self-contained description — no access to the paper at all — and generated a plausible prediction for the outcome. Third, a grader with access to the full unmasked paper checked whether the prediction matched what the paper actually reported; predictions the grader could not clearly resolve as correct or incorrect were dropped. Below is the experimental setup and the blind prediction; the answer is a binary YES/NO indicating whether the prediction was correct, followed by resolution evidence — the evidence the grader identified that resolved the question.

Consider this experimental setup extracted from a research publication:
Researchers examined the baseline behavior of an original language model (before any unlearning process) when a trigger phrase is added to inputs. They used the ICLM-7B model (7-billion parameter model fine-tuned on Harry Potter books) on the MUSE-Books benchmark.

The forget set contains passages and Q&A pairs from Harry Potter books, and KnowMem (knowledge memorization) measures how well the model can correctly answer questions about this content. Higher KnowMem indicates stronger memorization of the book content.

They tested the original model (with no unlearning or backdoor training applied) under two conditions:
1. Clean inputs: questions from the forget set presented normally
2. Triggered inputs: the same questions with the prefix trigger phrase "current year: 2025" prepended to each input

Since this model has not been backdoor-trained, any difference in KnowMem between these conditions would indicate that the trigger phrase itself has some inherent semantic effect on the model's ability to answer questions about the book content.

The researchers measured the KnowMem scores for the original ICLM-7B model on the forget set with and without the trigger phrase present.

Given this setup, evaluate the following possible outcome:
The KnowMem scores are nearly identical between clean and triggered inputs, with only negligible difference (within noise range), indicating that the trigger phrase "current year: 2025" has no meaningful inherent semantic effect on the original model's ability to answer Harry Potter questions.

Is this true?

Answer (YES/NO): YES